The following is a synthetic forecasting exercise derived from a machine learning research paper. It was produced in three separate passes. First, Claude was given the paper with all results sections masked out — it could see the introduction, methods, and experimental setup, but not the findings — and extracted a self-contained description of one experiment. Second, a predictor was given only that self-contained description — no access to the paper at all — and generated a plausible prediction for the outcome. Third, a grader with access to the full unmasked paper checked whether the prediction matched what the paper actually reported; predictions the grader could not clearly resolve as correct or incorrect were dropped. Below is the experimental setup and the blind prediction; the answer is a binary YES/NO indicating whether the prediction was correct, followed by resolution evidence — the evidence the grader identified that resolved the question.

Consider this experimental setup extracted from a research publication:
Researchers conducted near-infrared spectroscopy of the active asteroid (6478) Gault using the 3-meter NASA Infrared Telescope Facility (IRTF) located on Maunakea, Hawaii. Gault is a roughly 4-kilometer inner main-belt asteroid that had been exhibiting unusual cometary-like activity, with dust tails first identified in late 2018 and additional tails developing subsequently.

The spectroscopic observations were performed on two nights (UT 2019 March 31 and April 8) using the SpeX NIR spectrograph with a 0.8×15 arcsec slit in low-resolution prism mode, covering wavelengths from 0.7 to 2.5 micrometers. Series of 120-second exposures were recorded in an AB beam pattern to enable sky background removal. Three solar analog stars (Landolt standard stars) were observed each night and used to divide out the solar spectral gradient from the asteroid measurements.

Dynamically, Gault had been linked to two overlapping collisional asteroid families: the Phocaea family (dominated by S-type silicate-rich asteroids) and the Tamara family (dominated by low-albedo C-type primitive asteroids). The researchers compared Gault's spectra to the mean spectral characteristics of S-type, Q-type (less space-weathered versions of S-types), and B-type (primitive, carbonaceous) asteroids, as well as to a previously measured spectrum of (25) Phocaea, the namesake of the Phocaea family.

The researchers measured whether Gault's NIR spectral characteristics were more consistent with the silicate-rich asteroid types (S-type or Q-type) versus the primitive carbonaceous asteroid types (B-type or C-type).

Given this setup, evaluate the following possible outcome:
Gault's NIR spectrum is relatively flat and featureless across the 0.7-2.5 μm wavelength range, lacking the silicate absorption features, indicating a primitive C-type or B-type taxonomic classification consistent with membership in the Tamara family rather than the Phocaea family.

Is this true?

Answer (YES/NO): NO